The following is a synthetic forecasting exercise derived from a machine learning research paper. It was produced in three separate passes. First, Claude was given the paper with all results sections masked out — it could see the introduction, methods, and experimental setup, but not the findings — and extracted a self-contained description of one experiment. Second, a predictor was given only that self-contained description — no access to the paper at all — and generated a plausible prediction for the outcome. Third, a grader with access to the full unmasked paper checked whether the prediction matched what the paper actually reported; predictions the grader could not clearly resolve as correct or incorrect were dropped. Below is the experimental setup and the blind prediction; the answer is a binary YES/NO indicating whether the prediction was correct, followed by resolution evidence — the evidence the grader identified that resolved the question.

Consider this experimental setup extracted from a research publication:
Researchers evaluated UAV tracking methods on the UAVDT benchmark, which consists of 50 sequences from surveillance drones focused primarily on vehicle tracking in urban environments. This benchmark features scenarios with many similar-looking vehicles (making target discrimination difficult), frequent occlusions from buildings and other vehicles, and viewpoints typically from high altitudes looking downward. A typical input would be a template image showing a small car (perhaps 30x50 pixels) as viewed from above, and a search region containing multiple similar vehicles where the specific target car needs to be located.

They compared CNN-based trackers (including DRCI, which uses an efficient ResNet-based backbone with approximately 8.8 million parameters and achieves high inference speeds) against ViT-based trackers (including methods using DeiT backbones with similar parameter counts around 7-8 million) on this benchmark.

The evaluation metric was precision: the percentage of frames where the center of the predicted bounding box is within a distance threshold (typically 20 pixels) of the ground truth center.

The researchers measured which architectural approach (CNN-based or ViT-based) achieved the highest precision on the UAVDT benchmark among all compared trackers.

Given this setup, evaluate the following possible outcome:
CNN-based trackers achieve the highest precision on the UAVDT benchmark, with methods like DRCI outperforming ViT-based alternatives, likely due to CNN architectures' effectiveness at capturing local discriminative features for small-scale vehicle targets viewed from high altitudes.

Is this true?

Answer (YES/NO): YES